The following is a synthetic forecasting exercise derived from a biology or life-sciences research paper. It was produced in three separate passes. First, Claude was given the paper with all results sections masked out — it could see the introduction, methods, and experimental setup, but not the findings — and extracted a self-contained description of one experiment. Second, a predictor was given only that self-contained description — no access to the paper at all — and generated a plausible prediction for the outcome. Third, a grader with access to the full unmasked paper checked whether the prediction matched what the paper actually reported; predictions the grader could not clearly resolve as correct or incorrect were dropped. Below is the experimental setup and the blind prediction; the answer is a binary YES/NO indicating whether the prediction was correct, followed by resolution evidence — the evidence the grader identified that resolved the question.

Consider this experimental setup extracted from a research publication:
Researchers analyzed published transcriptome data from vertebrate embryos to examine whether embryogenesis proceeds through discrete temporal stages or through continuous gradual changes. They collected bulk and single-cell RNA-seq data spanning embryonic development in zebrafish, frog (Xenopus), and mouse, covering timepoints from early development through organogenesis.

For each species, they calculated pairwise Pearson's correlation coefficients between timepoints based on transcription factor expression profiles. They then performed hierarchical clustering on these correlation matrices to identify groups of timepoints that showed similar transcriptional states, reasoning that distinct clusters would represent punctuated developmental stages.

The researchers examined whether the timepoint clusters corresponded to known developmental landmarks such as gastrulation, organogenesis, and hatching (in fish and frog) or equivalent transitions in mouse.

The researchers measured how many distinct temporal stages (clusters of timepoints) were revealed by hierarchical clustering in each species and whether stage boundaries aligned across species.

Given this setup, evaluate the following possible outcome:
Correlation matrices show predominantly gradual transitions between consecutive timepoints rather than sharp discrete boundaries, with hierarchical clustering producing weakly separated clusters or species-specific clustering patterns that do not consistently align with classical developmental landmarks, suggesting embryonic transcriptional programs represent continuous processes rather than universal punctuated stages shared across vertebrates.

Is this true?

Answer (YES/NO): NO